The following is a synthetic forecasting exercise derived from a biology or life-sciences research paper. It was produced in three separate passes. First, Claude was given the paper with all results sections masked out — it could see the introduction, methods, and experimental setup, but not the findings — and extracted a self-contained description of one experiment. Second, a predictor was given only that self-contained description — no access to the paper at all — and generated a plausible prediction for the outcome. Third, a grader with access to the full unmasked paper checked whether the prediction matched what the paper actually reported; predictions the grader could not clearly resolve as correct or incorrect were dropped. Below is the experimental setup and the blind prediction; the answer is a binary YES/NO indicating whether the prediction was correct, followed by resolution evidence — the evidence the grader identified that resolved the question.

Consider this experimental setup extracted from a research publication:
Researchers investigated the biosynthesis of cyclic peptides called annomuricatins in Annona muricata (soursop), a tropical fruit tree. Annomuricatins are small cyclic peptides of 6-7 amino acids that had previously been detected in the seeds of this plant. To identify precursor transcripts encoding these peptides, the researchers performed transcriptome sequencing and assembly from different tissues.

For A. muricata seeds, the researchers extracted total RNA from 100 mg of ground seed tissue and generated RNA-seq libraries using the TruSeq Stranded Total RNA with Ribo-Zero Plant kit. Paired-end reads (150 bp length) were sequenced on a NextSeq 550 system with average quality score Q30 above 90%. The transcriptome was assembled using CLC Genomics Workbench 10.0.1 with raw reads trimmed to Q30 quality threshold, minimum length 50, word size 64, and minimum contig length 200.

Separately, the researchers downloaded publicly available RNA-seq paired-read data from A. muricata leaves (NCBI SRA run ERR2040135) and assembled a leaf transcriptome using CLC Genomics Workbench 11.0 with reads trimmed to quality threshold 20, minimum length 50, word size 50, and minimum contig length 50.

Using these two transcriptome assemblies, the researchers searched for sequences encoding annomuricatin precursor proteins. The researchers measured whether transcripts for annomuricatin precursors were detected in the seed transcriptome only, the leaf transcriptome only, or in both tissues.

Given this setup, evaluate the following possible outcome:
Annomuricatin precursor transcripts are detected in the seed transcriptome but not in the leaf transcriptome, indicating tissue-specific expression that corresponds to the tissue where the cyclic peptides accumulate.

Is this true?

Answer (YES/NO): NO